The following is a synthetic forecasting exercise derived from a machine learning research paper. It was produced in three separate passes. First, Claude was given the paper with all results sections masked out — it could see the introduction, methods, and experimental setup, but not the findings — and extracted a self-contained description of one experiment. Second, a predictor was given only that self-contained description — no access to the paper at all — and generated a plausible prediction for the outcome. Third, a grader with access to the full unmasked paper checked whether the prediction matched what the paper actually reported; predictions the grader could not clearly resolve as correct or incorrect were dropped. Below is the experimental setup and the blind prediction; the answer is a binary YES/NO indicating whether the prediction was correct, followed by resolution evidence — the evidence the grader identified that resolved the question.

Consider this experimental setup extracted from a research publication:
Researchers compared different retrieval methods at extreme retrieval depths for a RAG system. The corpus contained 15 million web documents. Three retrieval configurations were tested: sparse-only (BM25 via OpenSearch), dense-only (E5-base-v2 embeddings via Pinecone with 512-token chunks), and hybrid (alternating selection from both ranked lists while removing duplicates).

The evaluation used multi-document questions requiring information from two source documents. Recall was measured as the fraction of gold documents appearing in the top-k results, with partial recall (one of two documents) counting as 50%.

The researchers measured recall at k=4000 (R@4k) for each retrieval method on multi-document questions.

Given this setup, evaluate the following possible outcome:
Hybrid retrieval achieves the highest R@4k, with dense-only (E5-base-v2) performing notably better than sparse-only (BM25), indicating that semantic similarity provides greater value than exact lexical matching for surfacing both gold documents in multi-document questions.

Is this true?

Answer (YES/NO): YES